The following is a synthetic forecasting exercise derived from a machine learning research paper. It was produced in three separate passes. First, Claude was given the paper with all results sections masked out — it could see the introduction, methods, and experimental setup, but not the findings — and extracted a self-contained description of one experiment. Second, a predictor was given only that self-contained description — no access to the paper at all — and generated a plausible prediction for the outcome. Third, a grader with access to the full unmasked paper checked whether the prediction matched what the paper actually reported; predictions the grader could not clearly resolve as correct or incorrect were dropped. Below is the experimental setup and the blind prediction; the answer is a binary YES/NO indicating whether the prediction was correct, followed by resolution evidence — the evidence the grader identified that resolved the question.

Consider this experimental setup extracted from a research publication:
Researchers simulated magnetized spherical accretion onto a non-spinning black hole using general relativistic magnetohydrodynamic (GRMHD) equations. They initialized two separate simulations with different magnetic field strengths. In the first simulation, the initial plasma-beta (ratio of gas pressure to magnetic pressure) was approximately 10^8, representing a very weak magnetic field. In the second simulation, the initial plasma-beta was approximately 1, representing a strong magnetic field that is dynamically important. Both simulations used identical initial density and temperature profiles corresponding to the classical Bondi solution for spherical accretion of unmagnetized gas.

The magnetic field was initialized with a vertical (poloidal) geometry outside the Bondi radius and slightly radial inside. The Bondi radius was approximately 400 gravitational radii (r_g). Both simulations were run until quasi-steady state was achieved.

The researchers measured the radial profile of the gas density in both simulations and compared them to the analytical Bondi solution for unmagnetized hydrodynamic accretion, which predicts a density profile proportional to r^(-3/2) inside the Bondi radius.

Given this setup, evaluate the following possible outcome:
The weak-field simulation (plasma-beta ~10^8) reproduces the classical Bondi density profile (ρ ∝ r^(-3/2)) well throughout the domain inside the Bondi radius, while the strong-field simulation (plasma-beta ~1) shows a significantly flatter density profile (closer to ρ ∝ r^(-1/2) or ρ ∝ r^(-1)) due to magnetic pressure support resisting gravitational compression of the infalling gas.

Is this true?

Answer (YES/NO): YES